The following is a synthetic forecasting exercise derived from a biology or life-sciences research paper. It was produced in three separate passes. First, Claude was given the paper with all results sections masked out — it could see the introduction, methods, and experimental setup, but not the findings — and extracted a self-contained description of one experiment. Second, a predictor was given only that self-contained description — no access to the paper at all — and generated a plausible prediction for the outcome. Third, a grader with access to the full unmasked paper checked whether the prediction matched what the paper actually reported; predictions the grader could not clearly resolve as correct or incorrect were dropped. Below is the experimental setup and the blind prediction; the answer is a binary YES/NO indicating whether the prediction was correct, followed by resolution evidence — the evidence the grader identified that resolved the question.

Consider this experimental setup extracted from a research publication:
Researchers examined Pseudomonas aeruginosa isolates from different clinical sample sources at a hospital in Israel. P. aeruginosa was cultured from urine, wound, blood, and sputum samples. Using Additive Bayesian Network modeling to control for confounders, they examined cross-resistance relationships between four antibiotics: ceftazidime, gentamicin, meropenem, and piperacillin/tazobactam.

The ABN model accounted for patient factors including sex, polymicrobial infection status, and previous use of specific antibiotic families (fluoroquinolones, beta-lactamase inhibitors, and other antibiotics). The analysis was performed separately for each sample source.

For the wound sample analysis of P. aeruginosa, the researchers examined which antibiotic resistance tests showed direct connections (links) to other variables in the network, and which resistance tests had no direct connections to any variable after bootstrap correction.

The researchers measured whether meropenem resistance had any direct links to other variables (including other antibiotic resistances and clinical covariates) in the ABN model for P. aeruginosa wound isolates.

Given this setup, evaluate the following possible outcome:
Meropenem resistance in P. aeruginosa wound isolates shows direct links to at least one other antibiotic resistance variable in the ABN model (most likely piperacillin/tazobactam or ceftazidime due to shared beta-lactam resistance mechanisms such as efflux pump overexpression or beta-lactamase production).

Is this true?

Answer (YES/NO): NO